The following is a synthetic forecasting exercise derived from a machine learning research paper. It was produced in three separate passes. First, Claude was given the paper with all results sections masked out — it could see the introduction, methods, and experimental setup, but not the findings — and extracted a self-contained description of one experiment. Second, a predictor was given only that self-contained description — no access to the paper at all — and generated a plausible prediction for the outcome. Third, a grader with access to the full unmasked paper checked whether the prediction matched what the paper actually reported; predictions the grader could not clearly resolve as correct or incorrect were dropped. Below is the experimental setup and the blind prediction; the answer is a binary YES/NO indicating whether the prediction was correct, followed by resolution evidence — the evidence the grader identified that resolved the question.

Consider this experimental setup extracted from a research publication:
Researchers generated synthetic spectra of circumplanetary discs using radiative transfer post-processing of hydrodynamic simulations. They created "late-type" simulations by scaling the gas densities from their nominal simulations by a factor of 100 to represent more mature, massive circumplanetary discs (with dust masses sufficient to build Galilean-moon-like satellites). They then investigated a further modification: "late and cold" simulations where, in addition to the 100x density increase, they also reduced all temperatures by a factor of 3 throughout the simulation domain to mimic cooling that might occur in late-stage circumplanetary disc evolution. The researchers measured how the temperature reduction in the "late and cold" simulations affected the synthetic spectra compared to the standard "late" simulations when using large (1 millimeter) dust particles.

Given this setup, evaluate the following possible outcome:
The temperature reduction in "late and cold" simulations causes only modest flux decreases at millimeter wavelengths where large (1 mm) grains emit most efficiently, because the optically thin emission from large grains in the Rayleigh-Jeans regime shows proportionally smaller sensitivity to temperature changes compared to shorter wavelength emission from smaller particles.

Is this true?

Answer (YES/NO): NO